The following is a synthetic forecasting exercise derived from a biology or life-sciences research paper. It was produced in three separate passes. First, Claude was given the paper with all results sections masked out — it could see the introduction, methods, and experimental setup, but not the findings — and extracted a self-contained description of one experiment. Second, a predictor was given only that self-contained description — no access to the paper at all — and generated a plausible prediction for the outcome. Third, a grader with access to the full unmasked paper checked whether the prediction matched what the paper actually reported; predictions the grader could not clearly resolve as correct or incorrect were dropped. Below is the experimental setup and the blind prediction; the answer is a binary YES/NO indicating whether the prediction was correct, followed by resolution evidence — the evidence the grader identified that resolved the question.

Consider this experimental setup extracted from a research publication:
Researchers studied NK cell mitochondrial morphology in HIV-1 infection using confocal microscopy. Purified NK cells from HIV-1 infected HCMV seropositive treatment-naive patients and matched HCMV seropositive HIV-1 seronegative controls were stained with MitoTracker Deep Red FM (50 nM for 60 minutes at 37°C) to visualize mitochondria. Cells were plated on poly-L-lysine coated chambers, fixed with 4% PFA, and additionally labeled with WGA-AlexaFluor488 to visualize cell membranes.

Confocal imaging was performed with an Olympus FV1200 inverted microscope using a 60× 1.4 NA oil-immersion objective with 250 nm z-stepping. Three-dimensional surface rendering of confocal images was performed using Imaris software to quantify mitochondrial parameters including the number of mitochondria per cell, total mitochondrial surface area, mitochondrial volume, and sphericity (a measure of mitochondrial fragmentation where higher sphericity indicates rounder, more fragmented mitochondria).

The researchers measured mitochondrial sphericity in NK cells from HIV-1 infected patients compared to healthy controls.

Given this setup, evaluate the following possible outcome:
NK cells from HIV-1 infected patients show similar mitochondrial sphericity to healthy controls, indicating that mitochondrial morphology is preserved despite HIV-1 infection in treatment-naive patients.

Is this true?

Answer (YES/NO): NO